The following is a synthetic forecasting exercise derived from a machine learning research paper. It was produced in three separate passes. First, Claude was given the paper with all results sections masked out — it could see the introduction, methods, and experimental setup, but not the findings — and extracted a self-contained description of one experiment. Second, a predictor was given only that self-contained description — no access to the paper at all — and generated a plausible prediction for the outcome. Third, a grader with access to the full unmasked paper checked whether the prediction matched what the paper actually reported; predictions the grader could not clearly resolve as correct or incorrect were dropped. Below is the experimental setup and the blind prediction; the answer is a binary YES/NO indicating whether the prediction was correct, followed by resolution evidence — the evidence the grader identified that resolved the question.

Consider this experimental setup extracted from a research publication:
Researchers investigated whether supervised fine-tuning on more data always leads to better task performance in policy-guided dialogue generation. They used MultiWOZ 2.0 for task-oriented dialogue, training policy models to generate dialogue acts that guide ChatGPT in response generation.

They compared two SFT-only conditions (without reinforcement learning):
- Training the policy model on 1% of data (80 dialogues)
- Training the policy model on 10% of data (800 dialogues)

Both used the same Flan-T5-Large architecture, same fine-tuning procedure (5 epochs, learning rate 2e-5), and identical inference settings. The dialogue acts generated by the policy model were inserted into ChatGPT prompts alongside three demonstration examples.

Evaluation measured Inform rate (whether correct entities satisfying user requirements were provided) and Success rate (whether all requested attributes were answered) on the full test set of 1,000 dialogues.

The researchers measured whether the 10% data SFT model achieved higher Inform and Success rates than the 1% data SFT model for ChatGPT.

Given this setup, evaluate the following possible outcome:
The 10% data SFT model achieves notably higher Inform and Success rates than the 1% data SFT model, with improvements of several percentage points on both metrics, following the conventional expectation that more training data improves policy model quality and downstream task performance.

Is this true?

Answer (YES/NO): NO